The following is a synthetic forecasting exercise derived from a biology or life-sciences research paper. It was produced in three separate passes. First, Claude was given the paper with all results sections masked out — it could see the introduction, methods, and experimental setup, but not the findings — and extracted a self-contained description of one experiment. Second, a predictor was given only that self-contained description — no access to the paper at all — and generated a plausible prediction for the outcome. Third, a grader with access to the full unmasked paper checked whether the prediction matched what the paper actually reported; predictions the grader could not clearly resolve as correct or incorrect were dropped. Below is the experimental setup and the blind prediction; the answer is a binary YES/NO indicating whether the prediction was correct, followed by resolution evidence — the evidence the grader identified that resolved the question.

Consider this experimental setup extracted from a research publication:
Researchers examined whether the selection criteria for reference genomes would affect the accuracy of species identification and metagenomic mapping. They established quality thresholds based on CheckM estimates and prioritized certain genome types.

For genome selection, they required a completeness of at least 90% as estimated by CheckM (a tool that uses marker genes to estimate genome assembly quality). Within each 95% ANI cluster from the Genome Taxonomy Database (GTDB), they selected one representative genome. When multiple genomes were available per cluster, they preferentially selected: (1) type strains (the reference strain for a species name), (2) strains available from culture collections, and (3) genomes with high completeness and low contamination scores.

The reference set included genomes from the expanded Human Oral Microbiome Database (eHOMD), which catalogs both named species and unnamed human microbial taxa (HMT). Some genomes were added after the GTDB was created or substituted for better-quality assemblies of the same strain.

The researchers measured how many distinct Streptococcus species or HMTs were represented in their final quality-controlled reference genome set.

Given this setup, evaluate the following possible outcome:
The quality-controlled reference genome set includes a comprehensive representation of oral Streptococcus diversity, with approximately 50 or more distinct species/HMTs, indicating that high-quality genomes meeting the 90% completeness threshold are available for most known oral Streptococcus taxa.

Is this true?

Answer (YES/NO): NO